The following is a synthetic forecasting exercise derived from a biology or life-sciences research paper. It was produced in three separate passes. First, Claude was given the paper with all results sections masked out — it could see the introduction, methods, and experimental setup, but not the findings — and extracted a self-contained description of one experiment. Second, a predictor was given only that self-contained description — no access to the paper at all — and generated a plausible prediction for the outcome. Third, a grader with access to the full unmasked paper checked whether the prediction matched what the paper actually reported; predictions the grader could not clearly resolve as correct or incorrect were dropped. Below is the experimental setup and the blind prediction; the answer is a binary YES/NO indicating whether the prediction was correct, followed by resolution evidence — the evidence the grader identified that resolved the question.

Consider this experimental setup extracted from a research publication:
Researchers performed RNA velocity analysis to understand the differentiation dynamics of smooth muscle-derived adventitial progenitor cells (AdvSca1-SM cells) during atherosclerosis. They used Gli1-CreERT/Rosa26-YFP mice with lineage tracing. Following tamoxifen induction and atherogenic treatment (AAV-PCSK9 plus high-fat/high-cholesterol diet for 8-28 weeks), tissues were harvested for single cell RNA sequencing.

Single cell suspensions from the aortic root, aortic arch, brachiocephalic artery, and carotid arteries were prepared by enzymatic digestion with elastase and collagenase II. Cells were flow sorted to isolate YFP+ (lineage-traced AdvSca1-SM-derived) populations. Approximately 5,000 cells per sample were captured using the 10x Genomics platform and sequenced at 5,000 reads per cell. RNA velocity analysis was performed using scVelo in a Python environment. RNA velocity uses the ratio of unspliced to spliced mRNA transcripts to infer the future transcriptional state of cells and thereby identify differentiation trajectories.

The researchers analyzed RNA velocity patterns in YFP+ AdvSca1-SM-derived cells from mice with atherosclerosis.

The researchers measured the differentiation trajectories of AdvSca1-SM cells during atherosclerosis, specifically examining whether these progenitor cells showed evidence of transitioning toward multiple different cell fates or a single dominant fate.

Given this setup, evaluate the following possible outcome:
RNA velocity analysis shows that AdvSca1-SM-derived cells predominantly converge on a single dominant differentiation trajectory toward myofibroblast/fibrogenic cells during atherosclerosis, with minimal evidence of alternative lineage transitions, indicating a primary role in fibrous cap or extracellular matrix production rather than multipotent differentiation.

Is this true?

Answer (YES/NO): NO